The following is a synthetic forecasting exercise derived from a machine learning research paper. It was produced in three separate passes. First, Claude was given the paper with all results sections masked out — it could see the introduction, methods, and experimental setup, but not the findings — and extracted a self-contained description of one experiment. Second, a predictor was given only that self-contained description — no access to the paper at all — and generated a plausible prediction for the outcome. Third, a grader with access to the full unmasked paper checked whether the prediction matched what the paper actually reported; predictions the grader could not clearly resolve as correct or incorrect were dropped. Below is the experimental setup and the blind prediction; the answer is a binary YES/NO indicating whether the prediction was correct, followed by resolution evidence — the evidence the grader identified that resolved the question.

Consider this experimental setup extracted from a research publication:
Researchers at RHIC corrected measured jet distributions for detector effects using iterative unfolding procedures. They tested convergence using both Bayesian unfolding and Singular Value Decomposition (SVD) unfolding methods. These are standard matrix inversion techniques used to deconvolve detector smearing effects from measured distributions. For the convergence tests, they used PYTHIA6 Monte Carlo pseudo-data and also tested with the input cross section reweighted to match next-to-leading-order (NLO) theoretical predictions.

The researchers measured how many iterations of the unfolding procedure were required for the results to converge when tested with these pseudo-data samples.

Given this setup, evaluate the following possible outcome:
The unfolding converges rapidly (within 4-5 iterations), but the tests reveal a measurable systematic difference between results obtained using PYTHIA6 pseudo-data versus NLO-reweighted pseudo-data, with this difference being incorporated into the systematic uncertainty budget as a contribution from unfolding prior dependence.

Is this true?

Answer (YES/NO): NO